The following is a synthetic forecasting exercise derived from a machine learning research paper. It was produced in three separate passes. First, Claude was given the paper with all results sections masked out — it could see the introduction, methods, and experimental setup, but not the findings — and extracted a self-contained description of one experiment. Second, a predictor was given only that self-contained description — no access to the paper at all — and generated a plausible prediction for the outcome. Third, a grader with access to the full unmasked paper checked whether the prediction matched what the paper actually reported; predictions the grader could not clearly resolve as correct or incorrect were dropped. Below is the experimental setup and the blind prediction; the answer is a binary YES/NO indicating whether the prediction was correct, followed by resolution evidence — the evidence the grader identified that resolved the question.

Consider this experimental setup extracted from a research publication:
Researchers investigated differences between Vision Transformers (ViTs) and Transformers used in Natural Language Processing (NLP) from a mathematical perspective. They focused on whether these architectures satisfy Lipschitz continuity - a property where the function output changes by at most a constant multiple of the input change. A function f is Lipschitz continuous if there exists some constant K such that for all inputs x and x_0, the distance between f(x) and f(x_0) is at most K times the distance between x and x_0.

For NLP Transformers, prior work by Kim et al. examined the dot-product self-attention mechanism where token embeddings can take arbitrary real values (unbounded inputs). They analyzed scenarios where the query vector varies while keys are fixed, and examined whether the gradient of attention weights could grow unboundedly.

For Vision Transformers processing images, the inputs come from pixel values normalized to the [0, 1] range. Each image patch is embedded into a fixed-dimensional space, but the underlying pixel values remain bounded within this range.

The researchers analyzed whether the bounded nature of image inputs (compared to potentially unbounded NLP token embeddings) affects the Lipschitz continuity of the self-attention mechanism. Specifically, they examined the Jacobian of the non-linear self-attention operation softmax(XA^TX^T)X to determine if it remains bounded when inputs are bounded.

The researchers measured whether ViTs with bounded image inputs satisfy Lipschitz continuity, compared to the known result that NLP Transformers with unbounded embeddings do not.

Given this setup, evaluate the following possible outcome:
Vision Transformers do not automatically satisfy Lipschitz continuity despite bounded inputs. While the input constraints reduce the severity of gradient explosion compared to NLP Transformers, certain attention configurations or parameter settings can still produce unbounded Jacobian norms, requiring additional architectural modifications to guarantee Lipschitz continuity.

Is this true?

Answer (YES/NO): NO